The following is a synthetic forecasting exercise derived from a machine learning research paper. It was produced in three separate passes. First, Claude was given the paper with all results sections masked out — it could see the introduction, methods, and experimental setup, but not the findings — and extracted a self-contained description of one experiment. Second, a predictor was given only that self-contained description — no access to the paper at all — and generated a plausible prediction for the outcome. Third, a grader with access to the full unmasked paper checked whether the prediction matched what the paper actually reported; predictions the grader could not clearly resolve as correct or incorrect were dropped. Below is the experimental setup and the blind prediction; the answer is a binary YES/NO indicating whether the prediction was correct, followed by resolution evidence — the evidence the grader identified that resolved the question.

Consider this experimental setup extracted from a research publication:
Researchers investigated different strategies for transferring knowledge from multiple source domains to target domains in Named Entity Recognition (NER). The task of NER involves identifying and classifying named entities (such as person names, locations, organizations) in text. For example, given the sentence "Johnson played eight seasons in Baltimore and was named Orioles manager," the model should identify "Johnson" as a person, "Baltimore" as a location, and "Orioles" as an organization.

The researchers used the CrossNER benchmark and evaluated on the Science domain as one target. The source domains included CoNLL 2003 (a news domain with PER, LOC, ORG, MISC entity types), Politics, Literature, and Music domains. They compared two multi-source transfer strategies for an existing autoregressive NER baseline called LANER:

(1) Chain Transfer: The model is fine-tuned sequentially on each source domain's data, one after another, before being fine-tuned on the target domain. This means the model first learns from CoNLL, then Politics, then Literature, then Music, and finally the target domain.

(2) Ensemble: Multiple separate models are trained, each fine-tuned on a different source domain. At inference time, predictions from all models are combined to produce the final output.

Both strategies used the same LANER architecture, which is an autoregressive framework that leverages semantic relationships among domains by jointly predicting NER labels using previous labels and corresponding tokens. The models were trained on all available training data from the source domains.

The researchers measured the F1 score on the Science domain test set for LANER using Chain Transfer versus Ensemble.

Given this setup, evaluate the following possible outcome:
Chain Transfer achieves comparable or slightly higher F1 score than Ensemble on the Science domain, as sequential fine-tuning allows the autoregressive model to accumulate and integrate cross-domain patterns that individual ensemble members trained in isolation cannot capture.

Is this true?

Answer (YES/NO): NO